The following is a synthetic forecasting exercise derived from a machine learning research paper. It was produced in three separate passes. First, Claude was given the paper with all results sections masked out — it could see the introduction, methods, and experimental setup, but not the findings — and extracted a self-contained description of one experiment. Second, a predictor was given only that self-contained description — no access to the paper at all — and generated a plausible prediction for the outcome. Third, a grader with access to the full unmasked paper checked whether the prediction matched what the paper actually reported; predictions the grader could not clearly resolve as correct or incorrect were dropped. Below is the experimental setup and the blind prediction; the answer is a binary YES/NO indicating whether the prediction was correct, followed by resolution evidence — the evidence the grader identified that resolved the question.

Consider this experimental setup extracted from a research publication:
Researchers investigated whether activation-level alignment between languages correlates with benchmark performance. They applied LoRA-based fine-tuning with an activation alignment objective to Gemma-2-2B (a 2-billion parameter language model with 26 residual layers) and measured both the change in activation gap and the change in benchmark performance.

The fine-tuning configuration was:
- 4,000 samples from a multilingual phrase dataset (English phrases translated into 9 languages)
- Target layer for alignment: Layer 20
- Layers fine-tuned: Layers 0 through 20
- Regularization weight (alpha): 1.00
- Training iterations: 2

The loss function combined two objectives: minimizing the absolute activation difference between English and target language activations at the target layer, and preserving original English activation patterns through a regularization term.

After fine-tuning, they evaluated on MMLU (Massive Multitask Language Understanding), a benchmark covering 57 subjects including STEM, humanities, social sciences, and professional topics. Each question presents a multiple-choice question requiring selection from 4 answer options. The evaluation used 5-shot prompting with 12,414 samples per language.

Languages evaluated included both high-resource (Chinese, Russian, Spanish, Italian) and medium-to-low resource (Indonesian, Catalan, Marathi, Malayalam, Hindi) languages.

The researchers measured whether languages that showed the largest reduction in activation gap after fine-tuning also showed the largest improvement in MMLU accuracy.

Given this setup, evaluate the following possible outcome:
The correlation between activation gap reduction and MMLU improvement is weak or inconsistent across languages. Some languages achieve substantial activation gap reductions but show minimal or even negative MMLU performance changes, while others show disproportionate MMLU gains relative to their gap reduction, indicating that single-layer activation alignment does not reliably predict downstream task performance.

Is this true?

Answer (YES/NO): YES